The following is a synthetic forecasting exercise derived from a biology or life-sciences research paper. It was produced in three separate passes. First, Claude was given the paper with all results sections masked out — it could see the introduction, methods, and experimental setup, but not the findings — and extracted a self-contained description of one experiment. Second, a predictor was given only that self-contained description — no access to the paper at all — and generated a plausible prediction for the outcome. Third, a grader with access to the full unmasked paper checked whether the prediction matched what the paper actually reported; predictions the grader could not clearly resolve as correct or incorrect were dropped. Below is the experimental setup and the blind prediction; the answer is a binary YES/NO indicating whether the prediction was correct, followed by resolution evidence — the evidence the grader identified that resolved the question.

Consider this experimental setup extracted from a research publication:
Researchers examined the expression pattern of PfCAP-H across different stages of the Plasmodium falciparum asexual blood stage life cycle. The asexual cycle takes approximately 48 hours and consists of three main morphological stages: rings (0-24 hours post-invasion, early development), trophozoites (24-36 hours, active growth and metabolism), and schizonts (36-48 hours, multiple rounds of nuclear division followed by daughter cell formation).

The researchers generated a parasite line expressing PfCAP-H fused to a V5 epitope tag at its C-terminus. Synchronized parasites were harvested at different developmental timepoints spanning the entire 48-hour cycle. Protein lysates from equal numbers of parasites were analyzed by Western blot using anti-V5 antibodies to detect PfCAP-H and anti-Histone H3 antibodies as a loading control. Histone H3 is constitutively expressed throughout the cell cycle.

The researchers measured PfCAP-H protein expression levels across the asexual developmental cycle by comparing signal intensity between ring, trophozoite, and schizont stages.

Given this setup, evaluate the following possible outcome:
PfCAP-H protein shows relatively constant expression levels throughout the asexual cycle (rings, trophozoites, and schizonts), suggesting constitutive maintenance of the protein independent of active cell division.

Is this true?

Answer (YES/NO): NO